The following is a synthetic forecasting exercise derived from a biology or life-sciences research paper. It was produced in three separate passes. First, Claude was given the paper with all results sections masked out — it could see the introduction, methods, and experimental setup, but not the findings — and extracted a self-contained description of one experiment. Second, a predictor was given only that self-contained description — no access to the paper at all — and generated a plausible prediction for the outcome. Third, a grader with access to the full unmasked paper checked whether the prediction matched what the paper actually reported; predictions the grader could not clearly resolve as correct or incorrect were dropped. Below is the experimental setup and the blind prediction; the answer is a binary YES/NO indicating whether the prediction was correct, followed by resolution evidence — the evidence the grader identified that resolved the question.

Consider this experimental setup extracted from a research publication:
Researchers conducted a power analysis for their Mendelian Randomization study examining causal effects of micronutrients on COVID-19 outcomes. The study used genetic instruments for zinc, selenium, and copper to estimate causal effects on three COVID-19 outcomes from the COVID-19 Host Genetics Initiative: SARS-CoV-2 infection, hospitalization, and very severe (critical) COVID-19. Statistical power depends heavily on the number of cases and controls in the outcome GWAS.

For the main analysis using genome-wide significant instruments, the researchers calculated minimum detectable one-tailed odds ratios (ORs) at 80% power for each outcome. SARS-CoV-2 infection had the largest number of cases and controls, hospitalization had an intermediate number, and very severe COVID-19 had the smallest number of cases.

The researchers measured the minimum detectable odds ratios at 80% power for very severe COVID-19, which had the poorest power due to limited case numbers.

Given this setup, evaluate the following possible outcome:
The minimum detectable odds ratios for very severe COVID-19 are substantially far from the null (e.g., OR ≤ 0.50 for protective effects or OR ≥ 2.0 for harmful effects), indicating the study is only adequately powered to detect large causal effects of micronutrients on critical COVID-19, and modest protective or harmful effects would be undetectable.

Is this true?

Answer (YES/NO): NO